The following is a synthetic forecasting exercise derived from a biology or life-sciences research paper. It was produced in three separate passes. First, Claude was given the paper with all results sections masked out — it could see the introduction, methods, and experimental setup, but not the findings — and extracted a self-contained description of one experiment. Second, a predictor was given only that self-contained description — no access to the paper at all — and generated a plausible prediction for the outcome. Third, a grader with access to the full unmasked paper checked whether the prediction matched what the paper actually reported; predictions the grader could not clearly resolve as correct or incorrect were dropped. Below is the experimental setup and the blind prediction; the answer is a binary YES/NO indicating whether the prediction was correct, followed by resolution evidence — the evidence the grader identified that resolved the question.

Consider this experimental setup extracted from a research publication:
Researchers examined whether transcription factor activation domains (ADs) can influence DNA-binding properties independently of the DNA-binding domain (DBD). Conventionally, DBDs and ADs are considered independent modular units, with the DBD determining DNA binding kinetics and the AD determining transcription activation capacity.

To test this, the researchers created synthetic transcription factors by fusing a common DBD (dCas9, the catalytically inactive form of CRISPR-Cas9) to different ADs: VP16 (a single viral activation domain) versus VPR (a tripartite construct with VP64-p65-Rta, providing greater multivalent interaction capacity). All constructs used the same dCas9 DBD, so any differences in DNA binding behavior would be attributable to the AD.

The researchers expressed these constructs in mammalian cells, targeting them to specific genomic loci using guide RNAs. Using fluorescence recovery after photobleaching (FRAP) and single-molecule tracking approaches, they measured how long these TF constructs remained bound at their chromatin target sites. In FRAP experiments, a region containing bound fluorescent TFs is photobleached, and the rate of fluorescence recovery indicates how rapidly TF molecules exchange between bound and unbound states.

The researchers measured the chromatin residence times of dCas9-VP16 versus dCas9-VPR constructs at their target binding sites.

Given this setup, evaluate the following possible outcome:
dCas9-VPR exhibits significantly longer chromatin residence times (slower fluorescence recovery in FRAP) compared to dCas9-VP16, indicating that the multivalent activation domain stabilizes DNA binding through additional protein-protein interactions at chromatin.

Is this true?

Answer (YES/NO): NO